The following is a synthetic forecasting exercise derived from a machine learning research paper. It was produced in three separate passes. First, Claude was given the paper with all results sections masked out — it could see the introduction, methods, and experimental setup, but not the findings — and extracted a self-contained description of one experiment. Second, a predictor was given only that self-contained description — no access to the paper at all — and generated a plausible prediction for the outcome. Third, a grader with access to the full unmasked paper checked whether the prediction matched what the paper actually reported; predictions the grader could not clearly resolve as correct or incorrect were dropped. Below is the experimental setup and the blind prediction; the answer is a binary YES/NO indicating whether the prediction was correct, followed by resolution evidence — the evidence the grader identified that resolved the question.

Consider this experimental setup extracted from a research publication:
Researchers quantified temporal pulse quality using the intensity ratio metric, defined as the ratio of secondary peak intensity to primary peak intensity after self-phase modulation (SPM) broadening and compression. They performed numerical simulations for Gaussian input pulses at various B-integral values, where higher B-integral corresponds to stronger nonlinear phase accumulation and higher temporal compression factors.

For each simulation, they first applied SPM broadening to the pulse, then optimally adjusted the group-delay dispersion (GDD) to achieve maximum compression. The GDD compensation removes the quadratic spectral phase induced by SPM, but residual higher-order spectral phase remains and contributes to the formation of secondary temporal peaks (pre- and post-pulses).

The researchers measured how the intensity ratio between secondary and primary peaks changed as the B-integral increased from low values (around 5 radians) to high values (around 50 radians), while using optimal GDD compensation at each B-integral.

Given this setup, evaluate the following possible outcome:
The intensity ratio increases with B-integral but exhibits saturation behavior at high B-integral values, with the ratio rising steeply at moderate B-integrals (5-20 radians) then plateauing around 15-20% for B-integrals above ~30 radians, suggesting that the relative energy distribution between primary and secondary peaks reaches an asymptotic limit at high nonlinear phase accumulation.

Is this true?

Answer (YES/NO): NO